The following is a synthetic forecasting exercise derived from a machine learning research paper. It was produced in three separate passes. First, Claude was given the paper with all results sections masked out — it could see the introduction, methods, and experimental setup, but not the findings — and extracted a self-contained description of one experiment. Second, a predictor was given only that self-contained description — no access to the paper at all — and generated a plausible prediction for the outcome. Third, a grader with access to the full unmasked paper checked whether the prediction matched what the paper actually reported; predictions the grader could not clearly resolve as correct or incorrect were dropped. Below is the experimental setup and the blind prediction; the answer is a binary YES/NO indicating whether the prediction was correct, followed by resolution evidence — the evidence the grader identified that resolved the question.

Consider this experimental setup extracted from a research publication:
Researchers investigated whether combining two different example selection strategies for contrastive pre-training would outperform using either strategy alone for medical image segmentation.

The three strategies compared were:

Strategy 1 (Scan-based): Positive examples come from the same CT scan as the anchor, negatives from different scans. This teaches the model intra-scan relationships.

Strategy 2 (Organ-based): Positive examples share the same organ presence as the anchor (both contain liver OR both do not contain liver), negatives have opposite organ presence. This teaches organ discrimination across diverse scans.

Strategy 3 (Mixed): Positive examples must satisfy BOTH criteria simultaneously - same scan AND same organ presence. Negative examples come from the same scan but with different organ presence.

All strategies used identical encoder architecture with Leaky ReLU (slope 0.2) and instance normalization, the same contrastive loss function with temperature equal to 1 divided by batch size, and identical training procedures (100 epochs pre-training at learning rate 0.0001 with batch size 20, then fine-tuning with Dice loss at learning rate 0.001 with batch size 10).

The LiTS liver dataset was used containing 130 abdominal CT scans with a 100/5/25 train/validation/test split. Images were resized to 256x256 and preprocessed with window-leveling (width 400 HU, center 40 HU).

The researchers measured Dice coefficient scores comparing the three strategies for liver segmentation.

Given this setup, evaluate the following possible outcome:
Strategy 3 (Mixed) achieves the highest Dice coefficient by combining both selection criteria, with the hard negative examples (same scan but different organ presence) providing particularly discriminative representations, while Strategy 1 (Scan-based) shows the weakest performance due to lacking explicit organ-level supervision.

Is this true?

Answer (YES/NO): NO